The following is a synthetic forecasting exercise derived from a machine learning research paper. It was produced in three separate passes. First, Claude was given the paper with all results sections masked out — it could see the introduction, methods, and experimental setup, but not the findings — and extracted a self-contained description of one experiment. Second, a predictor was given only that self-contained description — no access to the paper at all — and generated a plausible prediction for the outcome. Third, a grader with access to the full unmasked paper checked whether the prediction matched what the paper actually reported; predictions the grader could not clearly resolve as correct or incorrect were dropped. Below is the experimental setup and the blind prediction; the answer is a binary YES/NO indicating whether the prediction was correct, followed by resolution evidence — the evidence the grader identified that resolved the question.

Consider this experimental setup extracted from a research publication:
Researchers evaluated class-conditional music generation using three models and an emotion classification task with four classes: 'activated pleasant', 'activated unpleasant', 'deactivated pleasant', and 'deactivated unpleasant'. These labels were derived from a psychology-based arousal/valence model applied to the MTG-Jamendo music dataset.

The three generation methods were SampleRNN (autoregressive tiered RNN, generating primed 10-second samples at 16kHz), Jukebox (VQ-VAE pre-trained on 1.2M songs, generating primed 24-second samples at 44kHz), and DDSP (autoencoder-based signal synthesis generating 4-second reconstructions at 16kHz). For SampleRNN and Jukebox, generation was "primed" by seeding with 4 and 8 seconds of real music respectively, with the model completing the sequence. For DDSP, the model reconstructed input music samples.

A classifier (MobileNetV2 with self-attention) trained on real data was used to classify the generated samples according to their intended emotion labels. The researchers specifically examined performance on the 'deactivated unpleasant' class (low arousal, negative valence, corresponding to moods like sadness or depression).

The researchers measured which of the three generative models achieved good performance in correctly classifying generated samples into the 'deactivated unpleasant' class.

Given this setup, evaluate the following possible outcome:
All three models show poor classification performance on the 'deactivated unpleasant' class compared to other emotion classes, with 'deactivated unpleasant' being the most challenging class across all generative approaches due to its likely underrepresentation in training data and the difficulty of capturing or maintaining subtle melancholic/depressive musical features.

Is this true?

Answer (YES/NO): NO